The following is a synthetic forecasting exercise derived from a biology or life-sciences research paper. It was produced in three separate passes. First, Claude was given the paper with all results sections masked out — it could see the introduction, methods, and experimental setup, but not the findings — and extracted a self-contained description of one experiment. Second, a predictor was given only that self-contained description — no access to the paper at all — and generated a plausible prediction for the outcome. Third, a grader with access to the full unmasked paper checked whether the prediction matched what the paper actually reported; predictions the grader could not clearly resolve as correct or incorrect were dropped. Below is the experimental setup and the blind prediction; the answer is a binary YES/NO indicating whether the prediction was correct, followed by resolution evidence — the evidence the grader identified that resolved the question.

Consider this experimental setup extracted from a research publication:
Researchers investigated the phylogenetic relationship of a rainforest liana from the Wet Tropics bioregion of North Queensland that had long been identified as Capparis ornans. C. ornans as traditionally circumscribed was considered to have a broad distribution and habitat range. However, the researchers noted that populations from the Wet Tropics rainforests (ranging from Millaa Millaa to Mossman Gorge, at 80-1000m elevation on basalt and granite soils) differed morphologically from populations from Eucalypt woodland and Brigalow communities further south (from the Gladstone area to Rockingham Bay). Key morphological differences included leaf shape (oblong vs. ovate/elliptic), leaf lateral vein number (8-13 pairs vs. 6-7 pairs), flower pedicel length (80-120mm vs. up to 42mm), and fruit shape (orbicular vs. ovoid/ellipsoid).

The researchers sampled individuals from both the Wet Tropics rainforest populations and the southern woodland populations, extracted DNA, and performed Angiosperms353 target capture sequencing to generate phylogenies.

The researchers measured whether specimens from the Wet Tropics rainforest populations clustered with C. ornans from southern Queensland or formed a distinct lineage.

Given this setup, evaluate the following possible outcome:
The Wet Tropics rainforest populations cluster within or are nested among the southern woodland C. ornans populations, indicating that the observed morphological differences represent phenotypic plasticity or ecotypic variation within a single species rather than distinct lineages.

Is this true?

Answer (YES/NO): NO